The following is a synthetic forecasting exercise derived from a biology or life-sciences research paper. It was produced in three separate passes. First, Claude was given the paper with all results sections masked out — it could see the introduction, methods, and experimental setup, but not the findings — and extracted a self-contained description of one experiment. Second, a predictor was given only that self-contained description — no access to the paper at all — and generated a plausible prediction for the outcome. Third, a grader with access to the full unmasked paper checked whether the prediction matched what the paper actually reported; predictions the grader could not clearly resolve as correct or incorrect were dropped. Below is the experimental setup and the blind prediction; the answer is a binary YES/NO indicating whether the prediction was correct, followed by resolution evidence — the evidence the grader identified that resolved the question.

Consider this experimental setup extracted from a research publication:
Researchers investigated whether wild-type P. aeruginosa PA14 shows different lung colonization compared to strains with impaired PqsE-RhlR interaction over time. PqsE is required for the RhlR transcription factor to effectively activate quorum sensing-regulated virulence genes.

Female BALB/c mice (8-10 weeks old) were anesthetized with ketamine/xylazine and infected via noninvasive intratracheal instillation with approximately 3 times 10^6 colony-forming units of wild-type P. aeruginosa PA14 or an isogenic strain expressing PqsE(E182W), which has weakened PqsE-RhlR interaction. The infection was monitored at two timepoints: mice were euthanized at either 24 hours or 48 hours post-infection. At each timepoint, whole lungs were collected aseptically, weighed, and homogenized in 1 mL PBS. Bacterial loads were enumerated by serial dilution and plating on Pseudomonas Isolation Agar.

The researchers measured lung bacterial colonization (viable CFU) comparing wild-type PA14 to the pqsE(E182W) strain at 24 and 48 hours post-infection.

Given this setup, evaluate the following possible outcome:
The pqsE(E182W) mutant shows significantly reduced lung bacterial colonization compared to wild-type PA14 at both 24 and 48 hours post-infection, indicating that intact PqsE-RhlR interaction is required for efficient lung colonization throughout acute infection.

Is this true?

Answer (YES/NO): NO